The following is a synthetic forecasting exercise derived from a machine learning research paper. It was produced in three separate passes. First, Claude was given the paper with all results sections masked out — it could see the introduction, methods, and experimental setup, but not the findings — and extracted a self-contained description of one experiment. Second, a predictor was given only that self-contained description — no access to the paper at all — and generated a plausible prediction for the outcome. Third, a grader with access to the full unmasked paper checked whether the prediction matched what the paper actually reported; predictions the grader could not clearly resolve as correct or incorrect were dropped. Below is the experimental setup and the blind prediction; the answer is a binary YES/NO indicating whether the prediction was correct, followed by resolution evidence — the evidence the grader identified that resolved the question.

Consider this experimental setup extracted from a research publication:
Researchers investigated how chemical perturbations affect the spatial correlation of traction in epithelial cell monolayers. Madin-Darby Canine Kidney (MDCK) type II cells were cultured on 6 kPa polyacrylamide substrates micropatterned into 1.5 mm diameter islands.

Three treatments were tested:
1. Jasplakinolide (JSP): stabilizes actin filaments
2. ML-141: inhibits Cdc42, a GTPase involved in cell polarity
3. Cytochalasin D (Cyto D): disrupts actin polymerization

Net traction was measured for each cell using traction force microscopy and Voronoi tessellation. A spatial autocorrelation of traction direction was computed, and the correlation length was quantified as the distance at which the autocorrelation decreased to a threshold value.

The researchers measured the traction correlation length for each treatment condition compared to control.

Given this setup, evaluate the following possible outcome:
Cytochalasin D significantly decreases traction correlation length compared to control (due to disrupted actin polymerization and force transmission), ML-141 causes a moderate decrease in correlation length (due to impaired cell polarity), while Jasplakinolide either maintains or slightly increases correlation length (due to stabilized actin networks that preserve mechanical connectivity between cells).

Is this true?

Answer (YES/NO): NO